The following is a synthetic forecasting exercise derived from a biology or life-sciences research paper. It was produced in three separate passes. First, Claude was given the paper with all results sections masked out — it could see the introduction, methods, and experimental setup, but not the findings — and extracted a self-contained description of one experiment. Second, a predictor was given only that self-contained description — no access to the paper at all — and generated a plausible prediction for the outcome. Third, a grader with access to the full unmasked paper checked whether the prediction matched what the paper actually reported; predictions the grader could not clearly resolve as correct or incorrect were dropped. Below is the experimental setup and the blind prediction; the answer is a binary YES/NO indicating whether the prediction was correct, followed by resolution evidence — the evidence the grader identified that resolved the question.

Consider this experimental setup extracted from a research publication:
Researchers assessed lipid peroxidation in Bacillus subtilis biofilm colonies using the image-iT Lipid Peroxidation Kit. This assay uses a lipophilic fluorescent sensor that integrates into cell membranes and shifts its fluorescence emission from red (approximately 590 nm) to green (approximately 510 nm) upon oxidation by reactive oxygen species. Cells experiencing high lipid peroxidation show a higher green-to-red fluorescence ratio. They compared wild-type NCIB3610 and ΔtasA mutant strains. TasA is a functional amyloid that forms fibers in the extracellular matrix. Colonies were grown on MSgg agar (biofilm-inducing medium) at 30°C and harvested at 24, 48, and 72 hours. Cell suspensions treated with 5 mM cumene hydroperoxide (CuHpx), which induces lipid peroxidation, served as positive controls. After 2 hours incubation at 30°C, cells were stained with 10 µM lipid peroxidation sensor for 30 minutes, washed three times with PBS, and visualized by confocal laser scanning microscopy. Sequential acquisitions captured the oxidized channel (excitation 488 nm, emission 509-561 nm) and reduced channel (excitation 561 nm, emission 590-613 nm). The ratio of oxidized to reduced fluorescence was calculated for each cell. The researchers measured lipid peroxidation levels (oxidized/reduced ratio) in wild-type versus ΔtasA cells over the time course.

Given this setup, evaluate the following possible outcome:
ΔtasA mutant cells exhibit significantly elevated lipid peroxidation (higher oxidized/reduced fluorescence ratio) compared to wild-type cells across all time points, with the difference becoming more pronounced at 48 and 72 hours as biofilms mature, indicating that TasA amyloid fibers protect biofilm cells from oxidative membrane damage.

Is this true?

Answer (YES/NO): NO